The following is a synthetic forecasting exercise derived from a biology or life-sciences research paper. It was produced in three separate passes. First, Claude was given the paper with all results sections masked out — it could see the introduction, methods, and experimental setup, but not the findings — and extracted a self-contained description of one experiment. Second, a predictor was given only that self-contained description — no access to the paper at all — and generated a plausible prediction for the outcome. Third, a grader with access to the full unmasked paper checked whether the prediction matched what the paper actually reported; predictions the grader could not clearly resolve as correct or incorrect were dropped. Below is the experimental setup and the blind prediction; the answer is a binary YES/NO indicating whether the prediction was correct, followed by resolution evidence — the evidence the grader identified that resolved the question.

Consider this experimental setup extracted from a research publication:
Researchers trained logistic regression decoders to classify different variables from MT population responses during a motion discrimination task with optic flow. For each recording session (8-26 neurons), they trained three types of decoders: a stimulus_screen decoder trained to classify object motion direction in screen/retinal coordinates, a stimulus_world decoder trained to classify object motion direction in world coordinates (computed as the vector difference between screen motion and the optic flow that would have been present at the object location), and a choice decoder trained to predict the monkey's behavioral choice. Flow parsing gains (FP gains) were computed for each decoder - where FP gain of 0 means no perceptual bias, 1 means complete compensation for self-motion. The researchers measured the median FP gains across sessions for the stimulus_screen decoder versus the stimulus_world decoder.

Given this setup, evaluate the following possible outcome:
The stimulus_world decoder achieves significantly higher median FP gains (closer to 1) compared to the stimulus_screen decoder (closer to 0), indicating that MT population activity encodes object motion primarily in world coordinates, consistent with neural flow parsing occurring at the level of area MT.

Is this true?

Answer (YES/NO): NO